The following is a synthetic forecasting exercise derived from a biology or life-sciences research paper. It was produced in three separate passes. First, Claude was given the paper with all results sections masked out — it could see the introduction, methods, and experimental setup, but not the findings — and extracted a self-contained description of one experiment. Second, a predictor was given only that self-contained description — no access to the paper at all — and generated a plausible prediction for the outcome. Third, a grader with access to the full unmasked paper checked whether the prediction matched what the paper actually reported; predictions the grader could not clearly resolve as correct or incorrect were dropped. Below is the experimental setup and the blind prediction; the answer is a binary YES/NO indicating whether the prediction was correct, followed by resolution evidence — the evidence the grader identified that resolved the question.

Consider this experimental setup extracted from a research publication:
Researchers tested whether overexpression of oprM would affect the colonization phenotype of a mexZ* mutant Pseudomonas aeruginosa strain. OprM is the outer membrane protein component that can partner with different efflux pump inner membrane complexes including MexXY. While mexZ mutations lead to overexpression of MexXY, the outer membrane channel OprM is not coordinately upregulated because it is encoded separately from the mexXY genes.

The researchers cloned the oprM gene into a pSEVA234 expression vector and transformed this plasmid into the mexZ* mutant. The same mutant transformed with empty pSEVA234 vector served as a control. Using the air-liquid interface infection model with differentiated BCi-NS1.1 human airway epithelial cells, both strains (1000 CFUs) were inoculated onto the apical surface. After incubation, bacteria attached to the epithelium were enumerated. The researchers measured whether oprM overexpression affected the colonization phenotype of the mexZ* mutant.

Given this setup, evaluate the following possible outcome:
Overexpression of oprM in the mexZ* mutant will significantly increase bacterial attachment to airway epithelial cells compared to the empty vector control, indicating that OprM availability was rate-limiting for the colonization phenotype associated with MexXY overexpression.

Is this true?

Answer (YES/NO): NO